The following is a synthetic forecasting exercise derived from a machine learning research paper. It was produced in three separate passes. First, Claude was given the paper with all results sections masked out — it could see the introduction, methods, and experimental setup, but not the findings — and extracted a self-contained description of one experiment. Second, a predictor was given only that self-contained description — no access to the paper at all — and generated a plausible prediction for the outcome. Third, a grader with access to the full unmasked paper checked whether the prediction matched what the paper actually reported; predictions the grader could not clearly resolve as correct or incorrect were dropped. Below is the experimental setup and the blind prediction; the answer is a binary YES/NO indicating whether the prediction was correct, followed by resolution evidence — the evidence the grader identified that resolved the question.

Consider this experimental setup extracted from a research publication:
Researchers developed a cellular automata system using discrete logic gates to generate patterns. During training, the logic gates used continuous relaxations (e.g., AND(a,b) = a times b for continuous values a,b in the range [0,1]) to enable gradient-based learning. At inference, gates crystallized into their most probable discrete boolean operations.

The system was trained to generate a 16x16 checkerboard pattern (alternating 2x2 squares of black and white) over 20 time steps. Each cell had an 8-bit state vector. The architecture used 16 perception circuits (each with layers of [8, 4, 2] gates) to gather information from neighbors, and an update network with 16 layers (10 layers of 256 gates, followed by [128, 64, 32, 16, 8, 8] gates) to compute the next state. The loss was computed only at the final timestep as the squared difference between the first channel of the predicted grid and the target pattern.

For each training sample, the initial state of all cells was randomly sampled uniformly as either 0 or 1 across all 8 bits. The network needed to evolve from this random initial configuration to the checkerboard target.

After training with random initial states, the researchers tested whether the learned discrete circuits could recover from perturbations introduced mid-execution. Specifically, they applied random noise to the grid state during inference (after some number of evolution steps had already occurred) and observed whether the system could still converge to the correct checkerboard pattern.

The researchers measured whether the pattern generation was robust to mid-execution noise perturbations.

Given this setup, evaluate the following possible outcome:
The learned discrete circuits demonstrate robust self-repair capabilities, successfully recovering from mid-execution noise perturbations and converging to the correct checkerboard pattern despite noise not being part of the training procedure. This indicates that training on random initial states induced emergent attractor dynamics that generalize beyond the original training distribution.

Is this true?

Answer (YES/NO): YES